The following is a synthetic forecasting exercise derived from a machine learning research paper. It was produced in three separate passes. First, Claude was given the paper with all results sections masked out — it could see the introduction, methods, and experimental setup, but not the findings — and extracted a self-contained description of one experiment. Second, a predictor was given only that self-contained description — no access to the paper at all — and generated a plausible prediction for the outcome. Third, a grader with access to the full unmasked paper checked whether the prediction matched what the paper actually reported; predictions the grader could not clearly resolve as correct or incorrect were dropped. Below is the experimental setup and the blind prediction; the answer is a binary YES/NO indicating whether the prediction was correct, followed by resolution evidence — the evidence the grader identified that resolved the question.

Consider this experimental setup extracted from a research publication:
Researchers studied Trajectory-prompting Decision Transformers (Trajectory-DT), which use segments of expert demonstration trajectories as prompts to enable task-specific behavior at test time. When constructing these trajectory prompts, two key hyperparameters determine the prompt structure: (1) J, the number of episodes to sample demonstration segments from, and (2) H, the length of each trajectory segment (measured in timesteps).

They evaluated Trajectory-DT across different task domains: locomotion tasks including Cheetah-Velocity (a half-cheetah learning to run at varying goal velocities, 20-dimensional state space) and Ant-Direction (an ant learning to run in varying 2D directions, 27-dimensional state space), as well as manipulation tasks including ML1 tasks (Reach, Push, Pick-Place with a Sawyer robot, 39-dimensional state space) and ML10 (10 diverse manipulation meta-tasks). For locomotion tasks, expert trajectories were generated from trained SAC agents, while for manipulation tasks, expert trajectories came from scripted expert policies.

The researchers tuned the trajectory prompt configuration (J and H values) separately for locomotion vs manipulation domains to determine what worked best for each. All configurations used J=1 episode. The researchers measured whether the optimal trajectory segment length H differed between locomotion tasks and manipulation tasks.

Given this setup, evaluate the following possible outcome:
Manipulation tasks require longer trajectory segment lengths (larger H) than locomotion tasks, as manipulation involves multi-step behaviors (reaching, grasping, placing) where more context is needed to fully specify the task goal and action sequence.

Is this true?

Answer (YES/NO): NO